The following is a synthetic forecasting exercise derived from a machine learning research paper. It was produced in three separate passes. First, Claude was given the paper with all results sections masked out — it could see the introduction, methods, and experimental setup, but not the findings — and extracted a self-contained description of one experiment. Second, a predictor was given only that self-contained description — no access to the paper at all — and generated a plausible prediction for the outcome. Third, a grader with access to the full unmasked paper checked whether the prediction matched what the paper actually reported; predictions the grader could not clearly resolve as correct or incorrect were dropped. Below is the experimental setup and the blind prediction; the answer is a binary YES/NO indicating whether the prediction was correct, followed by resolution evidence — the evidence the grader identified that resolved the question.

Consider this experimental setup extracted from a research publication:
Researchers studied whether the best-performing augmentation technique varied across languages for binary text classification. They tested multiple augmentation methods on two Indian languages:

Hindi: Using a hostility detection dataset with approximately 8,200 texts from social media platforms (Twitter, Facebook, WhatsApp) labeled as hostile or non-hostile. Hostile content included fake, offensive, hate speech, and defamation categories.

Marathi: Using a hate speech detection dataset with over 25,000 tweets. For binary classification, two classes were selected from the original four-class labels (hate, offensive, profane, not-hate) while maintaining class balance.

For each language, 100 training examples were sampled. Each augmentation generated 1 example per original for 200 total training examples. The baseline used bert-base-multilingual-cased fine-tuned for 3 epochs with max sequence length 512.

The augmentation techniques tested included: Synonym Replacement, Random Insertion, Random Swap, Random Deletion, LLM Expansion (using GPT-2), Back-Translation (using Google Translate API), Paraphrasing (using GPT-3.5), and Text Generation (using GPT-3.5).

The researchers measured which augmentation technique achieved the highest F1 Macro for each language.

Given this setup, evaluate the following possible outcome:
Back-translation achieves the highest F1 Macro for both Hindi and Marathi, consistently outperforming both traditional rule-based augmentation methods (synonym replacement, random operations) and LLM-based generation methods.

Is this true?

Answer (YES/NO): NO